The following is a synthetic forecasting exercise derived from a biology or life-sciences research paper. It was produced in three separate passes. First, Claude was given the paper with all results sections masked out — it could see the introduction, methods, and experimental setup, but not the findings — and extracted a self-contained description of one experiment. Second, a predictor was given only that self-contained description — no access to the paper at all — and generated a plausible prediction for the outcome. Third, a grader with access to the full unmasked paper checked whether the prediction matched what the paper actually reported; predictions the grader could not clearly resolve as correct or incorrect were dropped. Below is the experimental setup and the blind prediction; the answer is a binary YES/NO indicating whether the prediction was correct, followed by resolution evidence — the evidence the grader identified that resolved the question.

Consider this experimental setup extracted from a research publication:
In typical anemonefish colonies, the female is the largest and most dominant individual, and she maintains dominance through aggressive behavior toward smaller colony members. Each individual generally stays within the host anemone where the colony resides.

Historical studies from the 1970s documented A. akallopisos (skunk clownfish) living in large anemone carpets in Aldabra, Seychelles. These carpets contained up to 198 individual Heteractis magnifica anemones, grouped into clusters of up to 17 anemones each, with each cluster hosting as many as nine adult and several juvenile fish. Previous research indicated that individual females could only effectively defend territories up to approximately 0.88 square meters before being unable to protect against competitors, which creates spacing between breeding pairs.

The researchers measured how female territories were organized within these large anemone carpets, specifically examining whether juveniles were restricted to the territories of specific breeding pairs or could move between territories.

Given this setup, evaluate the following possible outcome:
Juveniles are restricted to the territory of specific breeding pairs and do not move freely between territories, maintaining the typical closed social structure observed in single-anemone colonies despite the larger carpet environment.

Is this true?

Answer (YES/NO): NO